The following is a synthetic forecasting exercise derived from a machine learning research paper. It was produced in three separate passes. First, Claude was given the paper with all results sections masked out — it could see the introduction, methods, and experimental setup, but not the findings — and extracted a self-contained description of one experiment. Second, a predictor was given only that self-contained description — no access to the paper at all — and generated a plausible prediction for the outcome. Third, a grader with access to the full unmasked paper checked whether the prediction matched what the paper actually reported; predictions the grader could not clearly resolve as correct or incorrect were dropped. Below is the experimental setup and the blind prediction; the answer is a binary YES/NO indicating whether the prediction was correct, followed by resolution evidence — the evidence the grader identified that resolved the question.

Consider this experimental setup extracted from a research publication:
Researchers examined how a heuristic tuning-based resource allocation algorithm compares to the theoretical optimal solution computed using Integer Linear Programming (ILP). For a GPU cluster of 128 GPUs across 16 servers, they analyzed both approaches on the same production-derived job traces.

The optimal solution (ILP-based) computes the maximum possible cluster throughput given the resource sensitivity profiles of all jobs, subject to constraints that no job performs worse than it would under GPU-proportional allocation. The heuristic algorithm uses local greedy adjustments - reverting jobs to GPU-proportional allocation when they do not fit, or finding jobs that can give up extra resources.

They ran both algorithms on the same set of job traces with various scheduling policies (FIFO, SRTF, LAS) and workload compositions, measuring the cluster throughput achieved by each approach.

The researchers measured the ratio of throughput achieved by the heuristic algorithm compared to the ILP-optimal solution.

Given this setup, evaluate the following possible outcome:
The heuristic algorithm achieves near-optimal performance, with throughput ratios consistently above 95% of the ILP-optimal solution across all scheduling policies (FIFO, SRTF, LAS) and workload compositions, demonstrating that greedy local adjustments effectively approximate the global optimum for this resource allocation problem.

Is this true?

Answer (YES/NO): NO